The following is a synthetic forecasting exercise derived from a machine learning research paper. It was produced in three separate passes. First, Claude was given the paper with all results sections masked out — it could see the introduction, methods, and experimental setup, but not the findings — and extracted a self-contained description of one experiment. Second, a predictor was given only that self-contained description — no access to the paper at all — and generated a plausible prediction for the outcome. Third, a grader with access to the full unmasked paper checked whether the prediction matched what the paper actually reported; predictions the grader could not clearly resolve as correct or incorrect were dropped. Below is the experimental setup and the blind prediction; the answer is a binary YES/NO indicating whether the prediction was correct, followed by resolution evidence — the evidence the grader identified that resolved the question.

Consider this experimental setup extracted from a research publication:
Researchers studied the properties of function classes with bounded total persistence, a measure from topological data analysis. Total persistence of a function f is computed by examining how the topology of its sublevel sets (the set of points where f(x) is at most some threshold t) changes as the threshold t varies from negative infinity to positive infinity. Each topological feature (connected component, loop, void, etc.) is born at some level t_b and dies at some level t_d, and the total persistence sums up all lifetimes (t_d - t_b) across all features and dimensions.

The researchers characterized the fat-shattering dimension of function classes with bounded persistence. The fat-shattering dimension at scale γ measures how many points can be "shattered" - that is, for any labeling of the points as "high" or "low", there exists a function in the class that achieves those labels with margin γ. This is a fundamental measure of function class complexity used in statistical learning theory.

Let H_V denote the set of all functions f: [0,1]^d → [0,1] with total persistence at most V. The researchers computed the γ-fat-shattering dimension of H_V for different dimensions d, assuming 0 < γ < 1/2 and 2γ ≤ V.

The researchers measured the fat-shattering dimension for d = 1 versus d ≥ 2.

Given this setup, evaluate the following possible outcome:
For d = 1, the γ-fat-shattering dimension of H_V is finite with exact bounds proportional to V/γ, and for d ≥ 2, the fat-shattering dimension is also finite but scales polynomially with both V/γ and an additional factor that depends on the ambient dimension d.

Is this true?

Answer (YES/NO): NO